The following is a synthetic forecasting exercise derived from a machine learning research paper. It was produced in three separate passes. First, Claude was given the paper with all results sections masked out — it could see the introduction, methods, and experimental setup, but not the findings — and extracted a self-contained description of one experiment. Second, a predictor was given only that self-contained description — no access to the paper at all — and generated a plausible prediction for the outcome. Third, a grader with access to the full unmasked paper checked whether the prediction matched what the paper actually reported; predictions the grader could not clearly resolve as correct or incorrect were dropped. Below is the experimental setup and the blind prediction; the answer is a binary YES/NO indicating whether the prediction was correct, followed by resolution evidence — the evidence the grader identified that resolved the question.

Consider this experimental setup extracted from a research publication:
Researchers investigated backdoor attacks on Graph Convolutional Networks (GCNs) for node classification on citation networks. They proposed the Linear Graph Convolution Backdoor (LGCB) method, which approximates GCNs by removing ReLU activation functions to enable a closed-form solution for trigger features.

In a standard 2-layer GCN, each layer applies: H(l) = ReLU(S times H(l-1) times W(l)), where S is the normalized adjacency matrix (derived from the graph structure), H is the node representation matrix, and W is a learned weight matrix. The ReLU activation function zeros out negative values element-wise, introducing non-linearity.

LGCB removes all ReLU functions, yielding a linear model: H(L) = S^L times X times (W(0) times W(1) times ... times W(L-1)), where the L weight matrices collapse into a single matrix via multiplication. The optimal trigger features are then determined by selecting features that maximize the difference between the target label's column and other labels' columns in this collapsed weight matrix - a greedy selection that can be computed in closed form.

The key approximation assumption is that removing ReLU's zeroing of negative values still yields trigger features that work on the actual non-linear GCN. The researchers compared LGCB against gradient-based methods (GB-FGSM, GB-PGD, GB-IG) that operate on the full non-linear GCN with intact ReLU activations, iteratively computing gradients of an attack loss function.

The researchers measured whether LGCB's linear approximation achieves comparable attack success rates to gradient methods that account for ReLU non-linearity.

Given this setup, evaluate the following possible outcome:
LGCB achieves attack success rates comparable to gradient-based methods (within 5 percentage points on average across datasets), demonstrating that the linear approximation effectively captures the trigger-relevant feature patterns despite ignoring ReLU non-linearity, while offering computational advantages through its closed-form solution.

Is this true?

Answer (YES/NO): YES